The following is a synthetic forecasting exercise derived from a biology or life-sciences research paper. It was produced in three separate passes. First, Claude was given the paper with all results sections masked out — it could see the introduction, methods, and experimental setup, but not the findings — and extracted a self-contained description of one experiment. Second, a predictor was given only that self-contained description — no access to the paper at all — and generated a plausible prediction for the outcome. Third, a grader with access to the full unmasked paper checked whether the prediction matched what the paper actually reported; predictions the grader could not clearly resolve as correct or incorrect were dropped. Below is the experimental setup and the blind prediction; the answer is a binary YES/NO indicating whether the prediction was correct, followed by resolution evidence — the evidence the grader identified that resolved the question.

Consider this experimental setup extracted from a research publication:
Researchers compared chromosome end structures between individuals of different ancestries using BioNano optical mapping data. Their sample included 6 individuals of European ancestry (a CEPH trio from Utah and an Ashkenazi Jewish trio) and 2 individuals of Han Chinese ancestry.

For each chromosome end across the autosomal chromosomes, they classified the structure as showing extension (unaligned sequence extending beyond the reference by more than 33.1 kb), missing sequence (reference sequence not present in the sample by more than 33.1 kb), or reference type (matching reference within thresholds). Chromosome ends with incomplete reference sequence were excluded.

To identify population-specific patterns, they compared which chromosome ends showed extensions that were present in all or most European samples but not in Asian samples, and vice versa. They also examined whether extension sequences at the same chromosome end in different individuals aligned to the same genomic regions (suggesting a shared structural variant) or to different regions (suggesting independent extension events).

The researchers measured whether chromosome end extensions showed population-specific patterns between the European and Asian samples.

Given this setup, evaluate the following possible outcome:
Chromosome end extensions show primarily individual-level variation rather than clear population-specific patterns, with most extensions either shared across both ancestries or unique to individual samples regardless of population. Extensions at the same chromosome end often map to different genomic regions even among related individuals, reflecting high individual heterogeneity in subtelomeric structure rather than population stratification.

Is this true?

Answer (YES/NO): NO